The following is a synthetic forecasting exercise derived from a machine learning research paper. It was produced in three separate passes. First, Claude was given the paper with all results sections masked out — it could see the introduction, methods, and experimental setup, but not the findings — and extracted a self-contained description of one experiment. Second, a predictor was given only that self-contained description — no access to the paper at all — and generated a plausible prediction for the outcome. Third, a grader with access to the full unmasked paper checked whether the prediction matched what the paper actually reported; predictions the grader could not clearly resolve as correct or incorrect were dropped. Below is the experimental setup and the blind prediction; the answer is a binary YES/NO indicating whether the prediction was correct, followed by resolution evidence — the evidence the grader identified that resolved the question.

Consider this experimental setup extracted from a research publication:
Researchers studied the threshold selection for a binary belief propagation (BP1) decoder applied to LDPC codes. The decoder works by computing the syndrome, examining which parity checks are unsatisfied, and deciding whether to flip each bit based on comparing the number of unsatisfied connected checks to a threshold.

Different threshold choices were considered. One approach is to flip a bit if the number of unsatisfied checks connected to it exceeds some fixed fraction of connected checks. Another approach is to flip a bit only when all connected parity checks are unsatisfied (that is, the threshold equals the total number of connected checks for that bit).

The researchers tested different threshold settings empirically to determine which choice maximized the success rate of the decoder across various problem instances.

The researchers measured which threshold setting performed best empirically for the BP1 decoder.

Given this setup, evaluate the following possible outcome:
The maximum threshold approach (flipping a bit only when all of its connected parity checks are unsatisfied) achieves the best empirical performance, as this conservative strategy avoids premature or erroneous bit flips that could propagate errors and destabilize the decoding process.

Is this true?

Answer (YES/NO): YES